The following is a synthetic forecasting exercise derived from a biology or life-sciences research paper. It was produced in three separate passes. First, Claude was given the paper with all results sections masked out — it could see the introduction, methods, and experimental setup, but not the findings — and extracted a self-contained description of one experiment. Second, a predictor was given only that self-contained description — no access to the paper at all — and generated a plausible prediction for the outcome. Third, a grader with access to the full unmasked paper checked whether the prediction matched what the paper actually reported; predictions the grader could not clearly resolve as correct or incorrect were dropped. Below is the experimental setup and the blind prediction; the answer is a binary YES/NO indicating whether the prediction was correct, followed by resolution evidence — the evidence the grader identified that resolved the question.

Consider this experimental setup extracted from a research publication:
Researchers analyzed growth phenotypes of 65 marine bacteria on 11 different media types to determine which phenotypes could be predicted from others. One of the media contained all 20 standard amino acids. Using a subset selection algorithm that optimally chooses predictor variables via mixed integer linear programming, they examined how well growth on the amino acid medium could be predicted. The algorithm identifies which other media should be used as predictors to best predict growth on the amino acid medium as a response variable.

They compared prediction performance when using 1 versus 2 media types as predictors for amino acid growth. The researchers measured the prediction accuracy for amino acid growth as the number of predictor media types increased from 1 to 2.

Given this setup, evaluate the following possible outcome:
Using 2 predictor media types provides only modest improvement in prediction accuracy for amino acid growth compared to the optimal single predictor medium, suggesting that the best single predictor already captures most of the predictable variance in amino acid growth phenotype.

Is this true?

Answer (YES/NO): NO